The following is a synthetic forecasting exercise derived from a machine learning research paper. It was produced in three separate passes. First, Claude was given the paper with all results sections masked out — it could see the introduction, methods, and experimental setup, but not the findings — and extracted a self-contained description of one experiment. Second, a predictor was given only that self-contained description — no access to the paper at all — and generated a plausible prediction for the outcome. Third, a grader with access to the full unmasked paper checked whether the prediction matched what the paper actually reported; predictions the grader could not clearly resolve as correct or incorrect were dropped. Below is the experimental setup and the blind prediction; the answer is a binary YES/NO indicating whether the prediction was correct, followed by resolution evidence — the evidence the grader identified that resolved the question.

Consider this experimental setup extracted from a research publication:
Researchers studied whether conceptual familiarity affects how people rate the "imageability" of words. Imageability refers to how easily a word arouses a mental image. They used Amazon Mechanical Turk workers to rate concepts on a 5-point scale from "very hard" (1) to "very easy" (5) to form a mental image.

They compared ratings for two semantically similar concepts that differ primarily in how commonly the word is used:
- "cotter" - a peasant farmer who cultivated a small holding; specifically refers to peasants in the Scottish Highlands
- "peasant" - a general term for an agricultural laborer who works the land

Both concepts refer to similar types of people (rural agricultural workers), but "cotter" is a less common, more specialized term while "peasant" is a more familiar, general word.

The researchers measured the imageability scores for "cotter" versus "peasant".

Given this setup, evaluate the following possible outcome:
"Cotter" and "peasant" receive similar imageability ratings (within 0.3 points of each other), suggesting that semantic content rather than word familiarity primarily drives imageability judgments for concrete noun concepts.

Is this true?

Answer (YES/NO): NO